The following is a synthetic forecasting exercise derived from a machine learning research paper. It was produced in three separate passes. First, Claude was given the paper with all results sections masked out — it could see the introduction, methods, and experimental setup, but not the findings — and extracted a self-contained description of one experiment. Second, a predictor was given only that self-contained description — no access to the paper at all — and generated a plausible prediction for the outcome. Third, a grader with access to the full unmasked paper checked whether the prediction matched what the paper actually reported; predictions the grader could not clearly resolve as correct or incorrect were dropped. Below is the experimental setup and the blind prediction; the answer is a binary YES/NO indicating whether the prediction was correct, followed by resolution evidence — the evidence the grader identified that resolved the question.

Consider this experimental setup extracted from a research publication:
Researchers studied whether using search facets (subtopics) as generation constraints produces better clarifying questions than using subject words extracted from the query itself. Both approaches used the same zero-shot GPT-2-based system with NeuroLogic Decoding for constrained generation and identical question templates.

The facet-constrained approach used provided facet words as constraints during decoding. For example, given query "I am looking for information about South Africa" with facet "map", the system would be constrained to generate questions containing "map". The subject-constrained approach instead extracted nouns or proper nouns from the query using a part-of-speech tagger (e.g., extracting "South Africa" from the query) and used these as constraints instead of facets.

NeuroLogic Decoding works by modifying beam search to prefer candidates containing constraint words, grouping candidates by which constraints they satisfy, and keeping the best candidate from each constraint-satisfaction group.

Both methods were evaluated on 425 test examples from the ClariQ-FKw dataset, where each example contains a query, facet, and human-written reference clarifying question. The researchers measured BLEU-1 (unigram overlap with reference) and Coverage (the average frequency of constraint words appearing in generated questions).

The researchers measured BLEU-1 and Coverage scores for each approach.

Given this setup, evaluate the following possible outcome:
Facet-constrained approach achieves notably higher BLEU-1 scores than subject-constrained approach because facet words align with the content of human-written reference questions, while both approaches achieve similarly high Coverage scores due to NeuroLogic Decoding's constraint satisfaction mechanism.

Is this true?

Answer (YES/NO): NO